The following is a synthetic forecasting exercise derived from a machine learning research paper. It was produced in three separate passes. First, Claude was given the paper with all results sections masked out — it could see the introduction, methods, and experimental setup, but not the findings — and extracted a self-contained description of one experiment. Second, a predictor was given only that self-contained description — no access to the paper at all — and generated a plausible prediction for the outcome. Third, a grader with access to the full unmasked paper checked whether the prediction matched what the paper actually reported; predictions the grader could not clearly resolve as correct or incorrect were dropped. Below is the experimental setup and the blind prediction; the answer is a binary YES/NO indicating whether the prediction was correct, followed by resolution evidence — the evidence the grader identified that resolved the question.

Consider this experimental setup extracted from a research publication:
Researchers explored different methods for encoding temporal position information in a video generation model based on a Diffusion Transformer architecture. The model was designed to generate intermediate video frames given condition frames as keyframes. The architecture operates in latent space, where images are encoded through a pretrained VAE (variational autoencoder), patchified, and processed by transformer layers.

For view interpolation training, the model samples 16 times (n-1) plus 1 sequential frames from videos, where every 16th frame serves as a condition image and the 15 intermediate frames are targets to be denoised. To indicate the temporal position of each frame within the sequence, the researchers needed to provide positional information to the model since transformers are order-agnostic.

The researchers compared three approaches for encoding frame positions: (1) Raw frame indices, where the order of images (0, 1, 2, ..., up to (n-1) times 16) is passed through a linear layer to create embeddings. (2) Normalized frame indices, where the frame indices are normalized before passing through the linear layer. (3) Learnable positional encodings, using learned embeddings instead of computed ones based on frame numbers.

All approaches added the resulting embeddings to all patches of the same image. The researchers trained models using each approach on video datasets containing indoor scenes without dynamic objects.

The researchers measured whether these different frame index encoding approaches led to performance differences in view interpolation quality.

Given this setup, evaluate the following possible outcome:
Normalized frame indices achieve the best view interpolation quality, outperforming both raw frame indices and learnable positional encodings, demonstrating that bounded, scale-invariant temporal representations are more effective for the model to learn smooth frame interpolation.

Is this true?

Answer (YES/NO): NO